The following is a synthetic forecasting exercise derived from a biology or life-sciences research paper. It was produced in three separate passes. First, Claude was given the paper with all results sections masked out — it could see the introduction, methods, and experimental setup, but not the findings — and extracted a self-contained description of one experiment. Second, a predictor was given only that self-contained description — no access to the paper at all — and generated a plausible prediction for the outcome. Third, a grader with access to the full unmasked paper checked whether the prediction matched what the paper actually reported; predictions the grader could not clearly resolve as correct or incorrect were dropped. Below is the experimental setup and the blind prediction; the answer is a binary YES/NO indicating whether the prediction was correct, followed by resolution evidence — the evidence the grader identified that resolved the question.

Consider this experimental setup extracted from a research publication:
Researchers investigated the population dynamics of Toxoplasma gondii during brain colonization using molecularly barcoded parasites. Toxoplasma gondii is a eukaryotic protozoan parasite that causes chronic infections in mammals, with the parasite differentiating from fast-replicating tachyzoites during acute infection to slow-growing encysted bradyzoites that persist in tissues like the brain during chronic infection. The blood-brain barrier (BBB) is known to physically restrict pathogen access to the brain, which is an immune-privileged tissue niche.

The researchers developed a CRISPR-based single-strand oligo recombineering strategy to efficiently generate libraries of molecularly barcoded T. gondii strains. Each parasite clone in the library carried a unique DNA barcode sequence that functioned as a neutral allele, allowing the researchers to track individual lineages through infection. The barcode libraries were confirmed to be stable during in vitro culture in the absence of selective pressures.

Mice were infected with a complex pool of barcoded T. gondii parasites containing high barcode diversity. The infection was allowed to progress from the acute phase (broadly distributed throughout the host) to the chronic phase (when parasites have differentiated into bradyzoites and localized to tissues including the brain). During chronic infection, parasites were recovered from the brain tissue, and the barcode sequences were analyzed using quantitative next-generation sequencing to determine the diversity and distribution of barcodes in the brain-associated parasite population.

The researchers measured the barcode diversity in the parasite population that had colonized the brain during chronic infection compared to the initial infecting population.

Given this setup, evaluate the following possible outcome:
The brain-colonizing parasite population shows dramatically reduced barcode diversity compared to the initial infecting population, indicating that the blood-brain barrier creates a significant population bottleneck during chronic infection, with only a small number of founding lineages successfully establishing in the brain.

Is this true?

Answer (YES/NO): NO